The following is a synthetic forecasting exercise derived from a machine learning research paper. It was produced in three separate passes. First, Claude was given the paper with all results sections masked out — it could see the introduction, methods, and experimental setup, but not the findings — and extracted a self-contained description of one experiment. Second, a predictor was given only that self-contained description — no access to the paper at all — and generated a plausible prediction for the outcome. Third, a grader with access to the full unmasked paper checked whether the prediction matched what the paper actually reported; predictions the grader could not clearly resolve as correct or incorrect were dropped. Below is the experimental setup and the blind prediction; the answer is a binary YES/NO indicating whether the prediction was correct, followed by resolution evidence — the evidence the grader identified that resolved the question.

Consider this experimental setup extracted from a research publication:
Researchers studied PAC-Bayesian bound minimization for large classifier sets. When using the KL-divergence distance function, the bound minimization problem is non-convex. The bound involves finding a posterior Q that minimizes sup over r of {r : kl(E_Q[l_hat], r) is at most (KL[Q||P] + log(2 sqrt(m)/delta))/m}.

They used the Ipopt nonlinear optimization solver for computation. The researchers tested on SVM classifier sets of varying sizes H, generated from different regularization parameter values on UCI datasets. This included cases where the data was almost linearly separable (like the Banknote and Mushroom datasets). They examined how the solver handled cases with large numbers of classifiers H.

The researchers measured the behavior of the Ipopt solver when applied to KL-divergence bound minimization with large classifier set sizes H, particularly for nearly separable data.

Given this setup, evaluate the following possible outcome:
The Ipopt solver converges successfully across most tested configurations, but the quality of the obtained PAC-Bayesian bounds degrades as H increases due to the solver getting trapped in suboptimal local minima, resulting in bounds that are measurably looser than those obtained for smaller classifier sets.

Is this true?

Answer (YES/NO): NO